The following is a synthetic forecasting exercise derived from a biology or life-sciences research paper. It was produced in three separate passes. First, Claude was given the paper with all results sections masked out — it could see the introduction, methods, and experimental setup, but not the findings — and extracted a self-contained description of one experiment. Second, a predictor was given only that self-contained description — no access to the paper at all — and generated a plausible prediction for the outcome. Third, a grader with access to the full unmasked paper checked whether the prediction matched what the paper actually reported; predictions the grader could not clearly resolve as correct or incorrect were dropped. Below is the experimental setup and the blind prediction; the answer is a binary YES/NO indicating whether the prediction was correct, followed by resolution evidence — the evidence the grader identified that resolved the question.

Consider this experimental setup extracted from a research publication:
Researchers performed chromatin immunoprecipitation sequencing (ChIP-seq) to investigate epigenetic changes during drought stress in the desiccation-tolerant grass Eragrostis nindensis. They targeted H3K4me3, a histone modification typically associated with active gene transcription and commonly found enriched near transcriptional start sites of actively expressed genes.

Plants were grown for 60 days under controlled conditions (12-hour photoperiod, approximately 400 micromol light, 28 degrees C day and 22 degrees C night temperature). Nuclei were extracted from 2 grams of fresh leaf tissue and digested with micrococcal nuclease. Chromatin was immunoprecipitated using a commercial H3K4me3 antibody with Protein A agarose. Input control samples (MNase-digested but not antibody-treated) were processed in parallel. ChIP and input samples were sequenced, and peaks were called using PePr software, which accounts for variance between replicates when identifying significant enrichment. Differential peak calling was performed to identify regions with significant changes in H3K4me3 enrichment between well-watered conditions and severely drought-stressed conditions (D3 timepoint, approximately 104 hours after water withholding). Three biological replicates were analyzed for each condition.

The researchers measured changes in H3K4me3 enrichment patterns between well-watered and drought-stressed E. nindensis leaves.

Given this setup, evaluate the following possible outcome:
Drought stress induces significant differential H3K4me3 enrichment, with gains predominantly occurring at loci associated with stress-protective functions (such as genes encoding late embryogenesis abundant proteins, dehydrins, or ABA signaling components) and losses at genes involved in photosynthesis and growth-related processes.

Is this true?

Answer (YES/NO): NO